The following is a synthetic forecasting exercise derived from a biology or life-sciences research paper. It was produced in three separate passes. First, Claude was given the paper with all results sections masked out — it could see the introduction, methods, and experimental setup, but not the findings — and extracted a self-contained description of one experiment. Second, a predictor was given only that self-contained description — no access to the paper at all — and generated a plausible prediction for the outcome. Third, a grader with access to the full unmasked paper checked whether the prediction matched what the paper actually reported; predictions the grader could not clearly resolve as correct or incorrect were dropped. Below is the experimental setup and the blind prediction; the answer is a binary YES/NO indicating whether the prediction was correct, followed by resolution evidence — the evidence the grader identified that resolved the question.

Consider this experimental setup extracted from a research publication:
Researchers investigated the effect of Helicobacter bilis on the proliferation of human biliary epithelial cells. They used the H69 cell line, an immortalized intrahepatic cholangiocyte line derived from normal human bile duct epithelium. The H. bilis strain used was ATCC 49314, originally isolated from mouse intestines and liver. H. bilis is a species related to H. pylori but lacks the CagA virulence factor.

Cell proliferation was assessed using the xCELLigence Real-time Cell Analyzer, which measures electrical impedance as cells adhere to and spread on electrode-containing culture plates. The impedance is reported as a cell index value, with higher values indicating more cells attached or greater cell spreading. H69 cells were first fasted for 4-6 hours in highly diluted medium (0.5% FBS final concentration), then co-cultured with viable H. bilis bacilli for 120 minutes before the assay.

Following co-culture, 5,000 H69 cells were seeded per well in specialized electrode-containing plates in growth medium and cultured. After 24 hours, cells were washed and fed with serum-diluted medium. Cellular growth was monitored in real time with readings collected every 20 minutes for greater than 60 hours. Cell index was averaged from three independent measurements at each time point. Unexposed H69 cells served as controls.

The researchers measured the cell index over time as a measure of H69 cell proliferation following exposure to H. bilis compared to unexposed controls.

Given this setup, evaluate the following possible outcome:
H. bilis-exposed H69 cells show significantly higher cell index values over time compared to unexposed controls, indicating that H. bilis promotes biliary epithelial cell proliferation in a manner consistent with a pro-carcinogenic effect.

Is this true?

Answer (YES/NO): NO